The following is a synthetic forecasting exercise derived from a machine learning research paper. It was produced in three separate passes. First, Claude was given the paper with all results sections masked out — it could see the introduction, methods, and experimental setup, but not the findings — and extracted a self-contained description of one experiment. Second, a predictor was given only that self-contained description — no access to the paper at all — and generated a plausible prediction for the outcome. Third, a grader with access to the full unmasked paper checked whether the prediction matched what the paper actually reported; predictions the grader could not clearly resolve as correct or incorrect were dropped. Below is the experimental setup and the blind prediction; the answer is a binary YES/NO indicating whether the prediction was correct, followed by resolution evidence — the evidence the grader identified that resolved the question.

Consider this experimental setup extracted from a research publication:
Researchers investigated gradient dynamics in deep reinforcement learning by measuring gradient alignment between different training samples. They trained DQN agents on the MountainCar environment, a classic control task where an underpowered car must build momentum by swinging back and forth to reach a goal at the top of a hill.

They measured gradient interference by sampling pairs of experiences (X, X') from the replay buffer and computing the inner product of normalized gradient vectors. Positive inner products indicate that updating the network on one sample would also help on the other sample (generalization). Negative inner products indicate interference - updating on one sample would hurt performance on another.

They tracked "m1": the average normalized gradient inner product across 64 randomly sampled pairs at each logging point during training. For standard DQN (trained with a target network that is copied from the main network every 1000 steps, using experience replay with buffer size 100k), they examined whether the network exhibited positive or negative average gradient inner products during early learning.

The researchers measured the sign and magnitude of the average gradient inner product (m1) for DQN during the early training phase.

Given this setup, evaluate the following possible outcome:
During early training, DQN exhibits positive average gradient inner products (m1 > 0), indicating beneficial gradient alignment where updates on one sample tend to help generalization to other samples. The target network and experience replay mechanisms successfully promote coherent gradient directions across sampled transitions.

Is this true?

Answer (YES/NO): NO